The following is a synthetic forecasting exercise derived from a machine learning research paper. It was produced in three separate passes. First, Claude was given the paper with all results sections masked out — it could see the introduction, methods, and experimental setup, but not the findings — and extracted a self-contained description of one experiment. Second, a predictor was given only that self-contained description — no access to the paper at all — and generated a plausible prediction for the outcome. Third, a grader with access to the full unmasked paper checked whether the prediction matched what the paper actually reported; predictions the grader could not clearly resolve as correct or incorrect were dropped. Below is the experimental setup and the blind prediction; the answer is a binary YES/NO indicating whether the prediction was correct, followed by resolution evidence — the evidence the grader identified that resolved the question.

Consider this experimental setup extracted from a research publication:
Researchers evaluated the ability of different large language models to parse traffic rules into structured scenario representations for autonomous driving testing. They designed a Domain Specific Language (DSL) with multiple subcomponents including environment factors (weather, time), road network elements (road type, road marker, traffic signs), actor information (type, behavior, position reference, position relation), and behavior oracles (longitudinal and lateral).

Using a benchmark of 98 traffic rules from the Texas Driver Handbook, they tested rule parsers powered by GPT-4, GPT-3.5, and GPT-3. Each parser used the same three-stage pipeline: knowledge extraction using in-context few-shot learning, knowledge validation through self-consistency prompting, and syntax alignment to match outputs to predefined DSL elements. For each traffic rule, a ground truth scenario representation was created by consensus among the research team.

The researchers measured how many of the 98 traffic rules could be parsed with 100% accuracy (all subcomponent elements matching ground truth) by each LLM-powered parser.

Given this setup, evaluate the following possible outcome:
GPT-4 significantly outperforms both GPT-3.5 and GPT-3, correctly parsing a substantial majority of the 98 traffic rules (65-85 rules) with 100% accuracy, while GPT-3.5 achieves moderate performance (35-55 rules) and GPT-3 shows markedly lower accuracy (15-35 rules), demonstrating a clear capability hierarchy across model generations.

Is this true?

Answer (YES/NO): NO